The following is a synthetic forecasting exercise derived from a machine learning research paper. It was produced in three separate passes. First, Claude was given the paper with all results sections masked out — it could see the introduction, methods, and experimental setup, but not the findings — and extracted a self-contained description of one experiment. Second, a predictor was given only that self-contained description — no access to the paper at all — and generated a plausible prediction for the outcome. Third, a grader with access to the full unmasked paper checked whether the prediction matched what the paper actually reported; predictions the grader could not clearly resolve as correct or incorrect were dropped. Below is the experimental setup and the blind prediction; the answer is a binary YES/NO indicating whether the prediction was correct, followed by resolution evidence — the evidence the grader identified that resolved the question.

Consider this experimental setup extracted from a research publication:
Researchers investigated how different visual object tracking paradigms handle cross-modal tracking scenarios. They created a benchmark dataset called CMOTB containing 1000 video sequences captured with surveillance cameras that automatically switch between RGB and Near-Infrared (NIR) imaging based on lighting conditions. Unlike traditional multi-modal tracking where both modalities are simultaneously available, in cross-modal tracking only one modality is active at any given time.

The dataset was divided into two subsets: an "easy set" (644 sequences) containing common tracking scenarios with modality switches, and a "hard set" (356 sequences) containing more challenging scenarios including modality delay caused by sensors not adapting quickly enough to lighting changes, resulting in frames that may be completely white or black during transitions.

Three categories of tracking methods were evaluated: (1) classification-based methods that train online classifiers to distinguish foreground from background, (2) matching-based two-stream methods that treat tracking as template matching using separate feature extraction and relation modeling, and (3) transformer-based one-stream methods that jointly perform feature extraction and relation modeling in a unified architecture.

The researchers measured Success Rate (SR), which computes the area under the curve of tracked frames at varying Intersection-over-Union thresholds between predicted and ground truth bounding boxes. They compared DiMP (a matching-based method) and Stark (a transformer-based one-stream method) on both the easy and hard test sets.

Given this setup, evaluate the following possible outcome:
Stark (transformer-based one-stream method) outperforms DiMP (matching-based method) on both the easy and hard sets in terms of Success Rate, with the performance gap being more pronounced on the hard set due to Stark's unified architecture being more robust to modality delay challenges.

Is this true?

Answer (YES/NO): NO